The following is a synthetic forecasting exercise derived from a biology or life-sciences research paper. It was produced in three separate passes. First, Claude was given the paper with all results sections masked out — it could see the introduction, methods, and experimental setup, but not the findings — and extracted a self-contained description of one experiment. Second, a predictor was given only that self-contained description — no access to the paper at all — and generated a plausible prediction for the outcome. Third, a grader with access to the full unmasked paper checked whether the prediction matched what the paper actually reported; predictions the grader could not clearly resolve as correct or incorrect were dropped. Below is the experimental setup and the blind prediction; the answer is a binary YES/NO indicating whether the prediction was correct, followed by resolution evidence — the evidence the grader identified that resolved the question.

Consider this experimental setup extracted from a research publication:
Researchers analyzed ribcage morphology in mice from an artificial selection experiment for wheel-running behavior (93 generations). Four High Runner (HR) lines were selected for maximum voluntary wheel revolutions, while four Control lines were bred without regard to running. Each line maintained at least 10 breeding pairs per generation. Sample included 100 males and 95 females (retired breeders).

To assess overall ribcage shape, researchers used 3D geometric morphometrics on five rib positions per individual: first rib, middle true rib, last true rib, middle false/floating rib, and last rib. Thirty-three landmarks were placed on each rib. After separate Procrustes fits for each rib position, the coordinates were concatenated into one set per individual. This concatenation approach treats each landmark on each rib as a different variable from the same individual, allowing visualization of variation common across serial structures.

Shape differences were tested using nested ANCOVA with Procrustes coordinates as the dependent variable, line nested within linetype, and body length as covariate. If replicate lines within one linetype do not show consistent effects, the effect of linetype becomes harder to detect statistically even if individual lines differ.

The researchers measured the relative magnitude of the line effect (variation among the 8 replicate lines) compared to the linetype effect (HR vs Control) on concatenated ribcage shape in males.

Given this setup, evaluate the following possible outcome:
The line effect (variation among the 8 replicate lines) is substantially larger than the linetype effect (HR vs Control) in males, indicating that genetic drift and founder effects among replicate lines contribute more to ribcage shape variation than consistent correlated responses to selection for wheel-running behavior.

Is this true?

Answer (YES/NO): YES